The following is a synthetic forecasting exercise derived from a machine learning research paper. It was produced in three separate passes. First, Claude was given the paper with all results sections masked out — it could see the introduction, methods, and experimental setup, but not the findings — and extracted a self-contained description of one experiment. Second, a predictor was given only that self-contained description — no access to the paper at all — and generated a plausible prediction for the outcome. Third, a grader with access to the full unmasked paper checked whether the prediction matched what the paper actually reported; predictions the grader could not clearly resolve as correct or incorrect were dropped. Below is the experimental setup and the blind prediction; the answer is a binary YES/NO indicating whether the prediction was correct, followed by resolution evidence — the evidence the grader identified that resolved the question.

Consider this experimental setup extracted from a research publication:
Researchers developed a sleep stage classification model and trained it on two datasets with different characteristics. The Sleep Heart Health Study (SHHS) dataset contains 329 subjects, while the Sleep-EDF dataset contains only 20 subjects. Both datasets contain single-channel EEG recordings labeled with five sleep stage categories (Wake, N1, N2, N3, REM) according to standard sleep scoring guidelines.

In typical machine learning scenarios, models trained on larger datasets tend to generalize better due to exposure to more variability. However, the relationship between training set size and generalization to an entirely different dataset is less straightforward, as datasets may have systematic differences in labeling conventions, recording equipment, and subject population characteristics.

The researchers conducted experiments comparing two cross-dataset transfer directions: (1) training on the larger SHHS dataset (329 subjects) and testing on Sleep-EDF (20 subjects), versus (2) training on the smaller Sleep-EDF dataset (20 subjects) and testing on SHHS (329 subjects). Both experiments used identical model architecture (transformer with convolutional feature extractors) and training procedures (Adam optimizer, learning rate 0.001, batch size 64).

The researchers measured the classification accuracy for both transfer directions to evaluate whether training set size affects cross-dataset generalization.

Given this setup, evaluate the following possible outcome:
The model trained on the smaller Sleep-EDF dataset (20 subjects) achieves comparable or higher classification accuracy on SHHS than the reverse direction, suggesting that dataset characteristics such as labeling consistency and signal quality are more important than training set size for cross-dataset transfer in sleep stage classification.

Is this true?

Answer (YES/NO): NO